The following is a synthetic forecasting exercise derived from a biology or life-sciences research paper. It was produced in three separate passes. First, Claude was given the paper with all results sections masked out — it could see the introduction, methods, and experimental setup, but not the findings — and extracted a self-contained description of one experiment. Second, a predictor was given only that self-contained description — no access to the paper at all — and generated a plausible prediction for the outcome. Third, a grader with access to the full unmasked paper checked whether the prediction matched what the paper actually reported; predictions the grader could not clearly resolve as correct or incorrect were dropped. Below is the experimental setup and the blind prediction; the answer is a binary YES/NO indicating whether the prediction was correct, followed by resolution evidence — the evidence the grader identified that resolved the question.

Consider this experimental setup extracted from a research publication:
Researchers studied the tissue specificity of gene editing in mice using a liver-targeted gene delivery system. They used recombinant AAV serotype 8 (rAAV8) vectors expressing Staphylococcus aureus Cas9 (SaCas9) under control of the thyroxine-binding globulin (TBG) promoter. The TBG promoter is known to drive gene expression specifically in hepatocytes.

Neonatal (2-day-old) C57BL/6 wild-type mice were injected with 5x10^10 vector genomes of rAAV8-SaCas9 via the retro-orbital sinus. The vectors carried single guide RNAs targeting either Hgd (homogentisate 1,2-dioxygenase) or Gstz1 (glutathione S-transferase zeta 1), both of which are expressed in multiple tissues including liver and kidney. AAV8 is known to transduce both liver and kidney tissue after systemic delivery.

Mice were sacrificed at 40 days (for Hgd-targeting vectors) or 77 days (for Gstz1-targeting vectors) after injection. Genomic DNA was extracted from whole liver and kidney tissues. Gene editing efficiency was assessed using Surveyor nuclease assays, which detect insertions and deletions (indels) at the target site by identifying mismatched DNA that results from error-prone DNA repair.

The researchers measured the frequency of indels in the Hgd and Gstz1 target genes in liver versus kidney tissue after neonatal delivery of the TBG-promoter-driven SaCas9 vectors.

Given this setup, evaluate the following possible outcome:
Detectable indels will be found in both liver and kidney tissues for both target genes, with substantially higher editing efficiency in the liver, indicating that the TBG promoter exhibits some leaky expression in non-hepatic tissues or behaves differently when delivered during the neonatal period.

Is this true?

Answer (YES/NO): NO